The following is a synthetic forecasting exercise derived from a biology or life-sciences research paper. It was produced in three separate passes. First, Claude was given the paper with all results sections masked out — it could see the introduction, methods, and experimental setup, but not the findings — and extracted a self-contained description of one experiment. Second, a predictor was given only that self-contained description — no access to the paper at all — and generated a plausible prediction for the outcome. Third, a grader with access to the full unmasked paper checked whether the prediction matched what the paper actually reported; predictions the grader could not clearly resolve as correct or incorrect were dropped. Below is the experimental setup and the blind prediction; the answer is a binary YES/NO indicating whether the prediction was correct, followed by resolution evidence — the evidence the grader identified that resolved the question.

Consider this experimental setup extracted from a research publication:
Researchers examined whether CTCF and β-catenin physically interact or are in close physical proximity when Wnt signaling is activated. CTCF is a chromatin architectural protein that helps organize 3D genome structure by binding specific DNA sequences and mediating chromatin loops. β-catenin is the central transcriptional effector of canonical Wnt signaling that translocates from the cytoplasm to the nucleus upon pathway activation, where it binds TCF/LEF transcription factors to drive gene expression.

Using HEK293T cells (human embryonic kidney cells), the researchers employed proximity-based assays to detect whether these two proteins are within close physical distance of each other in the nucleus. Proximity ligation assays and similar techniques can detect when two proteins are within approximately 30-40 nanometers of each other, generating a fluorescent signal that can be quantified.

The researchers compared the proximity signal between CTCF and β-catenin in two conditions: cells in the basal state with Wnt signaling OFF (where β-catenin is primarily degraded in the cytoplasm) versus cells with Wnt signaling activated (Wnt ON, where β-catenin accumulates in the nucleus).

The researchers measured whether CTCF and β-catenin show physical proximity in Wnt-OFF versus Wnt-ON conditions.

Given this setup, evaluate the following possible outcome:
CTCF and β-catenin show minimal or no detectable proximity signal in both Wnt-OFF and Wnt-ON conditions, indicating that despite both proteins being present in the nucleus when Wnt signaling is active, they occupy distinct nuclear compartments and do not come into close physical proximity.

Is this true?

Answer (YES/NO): NO